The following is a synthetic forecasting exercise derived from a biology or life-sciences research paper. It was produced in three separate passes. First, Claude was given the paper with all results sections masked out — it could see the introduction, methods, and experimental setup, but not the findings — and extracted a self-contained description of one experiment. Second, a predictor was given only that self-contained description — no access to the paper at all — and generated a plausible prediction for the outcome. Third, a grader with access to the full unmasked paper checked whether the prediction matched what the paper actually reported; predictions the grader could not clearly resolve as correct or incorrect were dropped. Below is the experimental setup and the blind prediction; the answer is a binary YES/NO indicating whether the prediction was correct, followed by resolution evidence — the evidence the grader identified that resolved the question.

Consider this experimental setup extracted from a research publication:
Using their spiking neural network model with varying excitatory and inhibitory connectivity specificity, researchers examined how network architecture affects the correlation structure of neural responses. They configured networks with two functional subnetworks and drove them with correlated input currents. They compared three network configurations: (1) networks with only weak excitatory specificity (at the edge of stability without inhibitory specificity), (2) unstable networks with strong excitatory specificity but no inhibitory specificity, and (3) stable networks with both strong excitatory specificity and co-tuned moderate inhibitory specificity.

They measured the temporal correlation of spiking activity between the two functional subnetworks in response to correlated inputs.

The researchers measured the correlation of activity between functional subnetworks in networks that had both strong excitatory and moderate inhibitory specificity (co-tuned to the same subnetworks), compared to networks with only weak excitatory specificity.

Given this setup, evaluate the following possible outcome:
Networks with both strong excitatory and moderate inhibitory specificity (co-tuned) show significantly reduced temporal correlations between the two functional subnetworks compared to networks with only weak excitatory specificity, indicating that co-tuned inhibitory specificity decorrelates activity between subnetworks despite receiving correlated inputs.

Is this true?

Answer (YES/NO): YES